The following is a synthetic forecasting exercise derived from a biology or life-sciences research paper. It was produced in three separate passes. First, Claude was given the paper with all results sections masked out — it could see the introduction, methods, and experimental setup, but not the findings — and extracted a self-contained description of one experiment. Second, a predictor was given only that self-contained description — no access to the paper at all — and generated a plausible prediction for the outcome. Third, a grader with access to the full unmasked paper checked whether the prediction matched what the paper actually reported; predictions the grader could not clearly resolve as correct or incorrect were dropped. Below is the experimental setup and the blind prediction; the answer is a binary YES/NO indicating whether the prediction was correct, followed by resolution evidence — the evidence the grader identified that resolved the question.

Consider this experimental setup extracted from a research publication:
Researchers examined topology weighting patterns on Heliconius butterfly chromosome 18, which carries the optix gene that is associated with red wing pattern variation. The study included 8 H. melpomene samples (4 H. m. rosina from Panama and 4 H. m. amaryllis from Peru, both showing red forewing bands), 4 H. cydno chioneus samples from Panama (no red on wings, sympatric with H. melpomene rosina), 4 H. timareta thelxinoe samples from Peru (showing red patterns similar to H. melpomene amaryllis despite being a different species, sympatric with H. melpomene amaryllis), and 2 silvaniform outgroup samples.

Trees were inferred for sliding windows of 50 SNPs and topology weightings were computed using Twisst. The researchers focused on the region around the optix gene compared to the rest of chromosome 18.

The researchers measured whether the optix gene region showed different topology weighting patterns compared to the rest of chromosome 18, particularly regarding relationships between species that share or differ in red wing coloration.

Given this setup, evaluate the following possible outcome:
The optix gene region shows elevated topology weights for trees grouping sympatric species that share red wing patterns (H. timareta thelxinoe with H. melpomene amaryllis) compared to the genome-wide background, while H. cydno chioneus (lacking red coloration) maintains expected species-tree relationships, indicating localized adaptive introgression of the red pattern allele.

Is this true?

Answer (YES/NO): YES